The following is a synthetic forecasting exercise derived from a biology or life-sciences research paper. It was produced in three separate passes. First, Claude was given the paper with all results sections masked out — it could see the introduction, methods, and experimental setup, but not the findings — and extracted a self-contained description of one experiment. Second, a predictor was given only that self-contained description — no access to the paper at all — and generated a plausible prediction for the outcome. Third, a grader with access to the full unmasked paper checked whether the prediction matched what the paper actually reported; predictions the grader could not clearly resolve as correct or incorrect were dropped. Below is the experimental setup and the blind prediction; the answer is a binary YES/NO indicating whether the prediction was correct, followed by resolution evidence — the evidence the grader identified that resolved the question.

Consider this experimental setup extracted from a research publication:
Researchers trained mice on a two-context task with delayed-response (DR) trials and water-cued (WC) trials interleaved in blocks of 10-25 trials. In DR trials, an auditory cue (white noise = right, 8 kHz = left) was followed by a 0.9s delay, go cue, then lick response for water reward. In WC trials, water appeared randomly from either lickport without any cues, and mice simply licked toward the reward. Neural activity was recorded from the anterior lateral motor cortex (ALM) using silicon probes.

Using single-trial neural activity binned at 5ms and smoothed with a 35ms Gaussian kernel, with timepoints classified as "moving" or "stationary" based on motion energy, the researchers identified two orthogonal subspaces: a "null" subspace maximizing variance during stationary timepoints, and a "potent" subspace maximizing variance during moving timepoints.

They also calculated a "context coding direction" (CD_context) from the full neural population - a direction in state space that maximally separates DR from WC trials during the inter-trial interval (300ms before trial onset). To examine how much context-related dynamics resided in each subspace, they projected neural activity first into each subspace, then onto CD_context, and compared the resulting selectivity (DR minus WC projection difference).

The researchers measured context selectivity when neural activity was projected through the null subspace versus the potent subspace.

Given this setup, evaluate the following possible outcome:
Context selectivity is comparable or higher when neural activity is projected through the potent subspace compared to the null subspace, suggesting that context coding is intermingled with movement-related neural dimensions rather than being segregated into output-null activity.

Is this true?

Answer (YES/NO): NO